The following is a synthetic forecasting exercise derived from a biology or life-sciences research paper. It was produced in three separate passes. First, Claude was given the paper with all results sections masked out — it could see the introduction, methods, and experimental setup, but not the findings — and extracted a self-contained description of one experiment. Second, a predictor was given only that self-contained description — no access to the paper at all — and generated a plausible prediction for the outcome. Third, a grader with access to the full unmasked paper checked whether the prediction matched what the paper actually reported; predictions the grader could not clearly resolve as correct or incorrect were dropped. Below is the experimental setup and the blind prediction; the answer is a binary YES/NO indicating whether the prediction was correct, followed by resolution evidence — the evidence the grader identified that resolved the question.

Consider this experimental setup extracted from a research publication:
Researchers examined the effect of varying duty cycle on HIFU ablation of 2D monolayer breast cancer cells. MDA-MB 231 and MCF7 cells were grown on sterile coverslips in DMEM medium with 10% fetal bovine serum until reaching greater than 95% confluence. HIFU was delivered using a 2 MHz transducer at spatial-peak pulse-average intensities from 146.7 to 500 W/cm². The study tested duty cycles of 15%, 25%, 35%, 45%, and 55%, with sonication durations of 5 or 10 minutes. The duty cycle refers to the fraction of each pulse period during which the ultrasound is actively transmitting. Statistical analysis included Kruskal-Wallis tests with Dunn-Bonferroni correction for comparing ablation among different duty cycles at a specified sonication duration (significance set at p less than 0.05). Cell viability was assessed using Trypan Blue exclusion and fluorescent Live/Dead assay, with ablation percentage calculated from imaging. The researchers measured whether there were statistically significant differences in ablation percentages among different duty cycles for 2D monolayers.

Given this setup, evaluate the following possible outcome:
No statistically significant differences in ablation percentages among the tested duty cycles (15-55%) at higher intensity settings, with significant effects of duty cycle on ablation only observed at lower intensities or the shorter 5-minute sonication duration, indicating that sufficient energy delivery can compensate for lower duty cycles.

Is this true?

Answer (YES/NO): NO